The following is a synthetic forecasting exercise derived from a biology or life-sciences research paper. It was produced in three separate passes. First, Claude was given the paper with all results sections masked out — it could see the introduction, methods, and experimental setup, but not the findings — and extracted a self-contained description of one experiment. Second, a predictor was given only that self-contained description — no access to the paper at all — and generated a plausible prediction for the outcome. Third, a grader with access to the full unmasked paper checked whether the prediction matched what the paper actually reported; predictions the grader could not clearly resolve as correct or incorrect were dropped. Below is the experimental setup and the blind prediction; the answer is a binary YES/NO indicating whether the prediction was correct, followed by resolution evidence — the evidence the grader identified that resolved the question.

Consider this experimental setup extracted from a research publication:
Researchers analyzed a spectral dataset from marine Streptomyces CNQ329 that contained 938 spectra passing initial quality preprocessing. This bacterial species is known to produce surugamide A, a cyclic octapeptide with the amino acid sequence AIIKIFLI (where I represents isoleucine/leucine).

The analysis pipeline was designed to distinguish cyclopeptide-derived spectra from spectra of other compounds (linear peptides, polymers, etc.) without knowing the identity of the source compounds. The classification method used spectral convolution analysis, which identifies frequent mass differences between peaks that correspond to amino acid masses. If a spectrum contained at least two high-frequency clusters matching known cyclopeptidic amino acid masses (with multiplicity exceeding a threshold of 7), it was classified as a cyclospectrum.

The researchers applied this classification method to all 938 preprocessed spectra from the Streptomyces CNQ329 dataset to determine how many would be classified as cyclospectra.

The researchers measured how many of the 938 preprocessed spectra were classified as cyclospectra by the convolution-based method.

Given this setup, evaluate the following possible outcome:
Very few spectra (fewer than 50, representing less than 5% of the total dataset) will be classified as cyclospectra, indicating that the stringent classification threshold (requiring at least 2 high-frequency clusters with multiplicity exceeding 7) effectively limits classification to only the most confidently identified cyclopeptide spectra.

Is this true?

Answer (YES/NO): YES